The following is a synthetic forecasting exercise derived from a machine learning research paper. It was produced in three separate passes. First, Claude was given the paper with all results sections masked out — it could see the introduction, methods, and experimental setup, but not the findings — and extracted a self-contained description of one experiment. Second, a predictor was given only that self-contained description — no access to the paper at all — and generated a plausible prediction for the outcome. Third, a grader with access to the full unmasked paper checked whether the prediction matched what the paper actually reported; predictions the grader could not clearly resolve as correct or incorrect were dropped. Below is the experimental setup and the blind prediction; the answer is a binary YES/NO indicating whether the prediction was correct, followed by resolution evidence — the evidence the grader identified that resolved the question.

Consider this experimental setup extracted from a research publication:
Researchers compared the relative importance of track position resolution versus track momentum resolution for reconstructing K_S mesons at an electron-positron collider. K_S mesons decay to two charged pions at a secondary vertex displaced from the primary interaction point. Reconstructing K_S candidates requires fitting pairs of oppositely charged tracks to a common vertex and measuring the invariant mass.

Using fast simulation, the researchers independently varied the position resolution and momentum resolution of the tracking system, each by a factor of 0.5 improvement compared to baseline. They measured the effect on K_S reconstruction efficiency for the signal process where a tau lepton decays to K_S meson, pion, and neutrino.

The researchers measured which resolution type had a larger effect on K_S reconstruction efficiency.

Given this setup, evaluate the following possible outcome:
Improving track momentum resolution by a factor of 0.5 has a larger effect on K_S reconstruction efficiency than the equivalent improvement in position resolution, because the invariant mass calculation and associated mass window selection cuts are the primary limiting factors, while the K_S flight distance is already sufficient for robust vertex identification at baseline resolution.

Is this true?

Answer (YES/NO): NO